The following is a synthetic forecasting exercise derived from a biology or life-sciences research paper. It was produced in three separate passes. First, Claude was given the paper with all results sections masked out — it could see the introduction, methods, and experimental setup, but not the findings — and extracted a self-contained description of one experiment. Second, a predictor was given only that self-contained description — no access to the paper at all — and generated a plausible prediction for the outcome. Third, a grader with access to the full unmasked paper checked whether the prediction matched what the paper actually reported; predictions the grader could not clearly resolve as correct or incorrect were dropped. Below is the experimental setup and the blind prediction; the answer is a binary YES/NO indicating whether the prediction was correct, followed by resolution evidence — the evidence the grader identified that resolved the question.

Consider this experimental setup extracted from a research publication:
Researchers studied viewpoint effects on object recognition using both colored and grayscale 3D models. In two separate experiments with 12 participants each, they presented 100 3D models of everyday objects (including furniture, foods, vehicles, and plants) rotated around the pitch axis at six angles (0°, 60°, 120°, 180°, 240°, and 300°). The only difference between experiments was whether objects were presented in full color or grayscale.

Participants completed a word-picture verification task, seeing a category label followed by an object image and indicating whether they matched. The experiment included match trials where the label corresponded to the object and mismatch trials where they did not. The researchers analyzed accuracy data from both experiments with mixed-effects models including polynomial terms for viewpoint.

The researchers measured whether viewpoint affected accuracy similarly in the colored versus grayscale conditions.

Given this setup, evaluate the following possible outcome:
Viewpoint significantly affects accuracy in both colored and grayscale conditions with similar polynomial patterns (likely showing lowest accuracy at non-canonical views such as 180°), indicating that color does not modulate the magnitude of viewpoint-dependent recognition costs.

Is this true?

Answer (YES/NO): NO